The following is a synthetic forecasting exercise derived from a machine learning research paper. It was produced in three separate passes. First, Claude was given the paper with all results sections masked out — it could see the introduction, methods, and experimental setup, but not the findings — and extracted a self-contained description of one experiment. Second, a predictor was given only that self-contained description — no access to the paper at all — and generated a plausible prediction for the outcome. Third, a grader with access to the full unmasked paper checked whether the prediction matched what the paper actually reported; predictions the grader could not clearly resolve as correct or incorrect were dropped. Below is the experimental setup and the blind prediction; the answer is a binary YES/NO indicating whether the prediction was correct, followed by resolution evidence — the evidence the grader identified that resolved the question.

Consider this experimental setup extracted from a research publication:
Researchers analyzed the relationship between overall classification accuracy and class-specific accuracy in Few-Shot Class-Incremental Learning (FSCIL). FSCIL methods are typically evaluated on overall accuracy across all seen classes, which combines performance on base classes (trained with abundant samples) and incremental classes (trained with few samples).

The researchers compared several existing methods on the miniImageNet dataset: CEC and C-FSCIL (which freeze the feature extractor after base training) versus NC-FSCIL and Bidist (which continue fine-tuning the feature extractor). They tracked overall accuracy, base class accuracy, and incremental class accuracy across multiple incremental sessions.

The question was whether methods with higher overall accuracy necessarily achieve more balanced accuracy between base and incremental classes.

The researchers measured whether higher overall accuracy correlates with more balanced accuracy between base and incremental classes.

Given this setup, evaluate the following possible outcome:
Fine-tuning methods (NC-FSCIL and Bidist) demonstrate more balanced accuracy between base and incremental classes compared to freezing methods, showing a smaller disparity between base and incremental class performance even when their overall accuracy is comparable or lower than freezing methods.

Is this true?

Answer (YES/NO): NO